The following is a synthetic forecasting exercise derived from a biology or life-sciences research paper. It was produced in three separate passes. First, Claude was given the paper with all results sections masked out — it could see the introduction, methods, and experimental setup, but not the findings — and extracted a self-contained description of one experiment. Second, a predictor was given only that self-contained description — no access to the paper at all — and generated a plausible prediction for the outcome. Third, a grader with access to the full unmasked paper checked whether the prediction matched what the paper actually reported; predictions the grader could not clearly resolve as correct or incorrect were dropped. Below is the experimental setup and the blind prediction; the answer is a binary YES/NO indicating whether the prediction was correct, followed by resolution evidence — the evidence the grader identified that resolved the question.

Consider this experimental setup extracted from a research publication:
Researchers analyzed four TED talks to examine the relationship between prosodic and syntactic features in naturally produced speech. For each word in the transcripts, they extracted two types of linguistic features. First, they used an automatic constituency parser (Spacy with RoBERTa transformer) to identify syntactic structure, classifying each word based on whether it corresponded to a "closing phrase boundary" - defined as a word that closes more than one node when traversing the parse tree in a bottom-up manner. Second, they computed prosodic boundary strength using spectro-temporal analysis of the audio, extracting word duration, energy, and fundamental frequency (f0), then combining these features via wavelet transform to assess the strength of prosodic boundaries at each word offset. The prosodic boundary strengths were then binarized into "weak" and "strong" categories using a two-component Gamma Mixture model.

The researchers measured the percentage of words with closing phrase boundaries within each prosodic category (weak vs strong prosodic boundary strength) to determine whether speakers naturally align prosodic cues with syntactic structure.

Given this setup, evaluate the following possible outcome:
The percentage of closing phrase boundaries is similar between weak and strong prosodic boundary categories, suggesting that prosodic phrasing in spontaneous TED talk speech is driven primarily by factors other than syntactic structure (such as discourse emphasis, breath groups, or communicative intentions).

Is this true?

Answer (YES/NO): NO